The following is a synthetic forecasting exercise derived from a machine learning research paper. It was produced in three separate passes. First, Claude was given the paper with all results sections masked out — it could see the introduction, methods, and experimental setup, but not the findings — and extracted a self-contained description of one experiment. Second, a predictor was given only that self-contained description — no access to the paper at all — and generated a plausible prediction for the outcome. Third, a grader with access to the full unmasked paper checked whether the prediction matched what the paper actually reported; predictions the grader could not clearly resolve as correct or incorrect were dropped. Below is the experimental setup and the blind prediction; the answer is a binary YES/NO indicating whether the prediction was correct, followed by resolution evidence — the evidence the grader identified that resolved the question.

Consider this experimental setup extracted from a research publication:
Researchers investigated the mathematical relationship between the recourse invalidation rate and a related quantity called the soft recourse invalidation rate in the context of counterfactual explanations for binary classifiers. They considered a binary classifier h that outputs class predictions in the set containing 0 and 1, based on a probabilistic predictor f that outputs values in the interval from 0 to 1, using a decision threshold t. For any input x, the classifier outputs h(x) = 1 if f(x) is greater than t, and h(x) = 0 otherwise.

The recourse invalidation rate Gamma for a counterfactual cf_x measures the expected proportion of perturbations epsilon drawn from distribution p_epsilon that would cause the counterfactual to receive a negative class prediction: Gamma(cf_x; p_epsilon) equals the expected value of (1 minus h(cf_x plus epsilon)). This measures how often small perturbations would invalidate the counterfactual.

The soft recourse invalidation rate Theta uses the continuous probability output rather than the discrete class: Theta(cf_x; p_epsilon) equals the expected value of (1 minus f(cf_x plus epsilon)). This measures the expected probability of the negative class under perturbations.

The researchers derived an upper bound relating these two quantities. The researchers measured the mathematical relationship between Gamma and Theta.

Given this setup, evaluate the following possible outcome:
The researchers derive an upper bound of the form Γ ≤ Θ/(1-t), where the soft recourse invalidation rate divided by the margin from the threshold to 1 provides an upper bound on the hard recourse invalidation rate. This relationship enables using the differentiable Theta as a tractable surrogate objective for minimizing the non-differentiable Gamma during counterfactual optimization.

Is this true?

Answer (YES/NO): YES